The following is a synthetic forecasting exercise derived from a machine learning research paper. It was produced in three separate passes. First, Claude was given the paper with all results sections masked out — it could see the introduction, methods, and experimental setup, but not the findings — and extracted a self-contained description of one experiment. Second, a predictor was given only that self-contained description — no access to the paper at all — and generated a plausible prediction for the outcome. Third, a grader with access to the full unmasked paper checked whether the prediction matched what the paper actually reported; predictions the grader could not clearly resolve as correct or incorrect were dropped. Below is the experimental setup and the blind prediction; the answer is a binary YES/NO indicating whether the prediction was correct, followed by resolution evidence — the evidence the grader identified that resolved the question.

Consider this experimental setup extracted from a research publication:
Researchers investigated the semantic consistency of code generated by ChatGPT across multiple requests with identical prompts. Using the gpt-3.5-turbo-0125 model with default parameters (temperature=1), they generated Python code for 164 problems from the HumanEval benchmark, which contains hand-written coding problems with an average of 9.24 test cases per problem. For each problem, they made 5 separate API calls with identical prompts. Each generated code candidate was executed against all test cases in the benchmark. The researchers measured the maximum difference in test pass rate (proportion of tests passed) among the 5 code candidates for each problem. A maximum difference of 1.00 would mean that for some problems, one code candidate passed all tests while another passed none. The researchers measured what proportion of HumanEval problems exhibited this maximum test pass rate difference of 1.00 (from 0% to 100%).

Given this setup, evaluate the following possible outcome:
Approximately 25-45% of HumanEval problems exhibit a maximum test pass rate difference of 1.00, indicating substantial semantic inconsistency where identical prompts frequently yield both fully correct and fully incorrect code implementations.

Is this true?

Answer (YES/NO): YES